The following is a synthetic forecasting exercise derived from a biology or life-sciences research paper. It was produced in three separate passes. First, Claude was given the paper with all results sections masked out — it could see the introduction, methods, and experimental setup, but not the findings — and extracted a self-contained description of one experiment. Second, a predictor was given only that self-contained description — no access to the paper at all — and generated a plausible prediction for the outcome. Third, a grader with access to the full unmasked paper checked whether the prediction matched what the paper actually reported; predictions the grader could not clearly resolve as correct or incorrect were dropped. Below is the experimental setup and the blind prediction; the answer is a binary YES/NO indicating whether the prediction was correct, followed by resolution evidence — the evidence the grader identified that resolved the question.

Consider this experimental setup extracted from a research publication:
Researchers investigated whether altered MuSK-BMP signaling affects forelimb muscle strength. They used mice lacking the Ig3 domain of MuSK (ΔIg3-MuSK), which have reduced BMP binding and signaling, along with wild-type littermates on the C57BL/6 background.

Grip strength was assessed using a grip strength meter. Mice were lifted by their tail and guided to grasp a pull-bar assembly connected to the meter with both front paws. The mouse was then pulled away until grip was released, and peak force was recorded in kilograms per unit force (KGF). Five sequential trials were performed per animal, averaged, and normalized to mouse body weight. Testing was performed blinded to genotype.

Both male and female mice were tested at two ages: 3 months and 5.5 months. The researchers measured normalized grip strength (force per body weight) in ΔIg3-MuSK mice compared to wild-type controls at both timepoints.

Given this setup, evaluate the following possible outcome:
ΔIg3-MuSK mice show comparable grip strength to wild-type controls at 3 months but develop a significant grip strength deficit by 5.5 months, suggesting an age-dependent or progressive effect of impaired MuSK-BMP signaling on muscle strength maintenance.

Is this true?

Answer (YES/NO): NO